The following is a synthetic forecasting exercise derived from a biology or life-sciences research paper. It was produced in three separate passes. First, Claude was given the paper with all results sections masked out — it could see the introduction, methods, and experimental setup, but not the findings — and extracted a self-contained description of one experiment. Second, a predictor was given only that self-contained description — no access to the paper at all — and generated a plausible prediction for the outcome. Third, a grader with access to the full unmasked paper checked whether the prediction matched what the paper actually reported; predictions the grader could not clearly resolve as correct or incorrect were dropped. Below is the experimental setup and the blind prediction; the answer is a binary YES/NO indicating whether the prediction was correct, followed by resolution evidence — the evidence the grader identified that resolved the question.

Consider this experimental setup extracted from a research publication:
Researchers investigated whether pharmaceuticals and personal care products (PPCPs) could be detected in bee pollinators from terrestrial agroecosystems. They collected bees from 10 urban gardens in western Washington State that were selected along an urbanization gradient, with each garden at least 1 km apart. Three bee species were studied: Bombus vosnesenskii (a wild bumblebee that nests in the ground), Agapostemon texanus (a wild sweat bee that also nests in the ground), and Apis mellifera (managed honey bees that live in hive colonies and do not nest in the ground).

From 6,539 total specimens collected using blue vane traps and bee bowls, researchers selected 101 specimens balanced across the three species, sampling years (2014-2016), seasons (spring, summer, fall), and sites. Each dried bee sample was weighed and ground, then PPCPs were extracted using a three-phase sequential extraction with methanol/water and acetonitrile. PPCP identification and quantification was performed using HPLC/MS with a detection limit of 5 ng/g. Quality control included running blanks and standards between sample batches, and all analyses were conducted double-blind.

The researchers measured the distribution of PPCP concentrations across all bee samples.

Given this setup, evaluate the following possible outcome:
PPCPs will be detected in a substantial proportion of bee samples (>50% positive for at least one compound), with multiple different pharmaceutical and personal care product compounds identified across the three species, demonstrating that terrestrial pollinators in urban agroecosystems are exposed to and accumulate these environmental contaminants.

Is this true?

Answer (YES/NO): NO